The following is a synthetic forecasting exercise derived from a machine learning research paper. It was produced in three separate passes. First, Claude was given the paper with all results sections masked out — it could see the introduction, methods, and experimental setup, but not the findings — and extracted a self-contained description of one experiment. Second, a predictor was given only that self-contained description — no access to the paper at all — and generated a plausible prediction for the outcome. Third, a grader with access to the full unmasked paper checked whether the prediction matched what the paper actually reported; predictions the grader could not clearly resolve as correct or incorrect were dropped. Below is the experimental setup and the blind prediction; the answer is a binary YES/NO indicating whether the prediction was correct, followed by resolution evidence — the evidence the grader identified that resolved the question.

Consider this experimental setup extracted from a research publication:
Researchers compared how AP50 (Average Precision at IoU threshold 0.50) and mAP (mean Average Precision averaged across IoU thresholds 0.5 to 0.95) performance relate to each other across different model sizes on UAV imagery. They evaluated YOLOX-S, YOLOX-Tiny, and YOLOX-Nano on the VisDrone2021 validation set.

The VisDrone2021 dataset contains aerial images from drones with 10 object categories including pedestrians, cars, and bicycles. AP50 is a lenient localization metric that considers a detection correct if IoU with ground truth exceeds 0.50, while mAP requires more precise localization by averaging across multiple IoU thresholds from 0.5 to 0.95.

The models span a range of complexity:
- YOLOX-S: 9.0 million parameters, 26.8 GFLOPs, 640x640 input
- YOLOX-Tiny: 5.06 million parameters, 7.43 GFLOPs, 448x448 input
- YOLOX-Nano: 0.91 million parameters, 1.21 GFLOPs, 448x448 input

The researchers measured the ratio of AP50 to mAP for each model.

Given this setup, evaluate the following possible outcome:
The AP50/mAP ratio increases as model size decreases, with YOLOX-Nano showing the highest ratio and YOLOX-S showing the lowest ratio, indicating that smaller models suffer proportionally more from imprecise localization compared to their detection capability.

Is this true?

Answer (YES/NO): YES